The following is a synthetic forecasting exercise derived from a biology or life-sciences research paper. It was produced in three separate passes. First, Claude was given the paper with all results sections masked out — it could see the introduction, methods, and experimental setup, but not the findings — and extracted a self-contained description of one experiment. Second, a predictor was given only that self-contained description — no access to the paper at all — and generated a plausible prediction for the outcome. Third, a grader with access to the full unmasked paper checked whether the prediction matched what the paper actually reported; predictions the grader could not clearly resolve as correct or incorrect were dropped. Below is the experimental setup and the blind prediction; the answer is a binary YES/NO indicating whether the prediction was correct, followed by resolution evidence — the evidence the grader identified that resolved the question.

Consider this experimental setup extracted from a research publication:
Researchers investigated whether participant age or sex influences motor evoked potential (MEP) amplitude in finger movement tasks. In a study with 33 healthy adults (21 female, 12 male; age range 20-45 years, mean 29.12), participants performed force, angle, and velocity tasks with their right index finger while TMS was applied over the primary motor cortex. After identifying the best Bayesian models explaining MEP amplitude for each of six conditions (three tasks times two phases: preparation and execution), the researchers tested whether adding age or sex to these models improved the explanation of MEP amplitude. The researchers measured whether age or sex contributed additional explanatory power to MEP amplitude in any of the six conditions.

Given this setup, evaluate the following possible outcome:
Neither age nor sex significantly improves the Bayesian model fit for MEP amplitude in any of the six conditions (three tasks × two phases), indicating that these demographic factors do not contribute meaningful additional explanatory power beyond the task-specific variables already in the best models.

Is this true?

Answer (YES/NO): YES